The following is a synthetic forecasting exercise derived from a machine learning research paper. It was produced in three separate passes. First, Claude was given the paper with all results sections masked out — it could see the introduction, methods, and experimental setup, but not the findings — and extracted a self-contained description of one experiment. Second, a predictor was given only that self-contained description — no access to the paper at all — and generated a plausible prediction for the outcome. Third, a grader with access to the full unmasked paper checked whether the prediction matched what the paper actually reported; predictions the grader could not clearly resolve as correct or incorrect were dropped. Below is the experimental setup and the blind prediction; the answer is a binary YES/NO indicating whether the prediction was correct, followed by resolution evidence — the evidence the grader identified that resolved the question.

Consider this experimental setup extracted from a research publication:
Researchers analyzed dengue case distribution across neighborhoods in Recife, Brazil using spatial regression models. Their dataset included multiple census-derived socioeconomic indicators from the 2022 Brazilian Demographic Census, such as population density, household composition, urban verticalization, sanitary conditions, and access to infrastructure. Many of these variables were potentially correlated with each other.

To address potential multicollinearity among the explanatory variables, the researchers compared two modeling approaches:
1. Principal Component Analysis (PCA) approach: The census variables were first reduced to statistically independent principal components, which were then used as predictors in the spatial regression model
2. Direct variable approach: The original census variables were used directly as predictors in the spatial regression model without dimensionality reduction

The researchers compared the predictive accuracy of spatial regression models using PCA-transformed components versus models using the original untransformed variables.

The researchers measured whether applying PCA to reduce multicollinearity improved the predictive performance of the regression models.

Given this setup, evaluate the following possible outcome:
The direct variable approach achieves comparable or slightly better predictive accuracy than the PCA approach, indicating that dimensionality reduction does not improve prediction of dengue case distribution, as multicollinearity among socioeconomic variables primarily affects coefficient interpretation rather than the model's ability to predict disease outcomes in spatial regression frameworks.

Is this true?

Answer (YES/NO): YES